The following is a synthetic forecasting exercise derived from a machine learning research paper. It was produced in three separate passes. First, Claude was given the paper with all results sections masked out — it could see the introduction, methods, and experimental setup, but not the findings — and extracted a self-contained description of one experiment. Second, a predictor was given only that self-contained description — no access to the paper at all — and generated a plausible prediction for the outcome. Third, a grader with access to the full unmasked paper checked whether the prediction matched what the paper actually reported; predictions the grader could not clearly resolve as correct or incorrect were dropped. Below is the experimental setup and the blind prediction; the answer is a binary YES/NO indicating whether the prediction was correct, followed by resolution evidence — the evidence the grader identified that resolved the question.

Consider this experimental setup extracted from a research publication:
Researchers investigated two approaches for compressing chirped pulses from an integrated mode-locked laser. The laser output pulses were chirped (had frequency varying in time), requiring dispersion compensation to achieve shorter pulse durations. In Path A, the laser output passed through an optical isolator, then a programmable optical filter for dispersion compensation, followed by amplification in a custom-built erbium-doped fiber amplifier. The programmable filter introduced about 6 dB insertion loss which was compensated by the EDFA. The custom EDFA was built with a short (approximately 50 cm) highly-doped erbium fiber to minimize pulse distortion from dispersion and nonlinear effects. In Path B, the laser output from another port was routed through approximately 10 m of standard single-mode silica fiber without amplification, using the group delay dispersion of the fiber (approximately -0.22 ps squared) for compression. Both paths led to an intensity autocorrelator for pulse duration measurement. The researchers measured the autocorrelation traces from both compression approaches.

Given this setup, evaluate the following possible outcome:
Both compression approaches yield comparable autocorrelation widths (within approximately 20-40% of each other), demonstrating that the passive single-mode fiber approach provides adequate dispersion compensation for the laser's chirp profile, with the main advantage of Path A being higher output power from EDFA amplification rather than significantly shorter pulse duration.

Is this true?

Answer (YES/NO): YES